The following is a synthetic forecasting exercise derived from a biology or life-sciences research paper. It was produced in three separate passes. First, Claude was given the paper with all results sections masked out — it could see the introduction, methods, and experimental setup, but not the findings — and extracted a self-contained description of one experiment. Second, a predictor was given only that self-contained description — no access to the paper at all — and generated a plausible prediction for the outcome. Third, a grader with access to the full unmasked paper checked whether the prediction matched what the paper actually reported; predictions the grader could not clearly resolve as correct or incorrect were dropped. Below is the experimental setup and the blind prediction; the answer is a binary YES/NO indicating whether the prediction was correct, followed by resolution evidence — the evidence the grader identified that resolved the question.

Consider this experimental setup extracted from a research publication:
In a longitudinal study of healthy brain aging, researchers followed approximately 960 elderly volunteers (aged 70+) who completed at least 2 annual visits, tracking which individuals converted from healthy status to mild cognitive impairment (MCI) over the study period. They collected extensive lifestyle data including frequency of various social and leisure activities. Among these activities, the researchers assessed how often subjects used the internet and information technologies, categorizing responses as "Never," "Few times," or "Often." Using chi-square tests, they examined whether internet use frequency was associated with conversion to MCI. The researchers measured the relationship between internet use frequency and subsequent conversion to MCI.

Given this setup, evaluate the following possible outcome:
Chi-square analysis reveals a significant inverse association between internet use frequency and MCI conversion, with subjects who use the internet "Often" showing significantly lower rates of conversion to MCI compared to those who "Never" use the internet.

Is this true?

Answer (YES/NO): YES